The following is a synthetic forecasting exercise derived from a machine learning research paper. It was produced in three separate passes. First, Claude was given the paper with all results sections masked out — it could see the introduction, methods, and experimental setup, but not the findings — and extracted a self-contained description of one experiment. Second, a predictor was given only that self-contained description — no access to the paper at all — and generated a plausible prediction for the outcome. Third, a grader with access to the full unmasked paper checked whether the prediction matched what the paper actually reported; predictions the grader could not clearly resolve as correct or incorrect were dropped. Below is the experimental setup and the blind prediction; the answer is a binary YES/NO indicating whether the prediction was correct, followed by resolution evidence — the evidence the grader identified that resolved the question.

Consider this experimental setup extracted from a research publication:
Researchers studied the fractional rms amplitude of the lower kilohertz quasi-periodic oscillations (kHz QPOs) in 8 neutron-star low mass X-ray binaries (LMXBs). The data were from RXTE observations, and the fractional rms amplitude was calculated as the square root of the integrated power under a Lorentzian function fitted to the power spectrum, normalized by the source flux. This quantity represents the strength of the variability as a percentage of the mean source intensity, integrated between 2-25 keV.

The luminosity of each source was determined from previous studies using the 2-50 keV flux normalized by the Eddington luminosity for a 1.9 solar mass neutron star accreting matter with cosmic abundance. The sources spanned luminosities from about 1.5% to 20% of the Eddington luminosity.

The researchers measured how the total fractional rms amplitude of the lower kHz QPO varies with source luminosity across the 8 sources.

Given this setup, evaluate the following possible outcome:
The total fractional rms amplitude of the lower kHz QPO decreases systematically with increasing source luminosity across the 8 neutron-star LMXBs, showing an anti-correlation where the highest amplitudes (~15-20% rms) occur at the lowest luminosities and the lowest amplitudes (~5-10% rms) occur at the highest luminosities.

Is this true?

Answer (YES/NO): NO